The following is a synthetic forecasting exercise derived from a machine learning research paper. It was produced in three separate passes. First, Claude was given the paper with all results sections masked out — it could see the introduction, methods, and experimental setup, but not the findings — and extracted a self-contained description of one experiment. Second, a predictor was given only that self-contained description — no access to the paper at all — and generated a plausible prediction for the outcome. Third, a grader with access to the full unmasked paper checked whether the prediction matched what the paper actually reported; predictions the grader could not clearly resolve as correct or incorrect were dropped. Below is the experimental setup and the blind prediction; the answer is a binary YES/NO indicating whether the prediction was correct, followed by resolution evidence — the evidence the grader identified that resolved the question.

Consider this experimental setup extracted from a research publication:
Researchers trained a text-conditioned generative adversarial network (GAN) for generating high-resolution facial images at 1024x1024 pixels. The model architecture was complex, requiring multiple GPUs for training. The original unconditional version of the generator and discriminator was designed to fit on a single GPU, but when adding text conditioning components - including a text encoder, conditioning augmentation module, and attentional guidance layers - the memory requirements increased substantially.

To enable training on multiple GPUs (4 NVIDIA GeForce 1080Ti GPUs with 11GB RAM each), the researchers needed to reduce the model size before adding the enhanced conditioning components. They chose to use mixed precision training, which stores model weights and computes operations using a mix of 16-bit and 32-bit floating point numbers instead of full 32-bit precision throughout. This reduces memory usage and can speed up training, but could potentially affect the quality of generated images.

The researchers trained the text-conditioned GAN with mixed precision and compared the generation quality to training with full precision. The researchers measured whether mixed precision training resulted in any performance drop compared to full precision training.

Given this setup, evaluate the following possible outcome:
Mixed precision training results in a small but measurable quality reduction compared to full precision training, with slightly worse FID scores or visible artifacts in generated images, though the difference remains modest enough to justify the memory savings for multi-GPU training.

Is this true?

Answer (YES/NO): NO